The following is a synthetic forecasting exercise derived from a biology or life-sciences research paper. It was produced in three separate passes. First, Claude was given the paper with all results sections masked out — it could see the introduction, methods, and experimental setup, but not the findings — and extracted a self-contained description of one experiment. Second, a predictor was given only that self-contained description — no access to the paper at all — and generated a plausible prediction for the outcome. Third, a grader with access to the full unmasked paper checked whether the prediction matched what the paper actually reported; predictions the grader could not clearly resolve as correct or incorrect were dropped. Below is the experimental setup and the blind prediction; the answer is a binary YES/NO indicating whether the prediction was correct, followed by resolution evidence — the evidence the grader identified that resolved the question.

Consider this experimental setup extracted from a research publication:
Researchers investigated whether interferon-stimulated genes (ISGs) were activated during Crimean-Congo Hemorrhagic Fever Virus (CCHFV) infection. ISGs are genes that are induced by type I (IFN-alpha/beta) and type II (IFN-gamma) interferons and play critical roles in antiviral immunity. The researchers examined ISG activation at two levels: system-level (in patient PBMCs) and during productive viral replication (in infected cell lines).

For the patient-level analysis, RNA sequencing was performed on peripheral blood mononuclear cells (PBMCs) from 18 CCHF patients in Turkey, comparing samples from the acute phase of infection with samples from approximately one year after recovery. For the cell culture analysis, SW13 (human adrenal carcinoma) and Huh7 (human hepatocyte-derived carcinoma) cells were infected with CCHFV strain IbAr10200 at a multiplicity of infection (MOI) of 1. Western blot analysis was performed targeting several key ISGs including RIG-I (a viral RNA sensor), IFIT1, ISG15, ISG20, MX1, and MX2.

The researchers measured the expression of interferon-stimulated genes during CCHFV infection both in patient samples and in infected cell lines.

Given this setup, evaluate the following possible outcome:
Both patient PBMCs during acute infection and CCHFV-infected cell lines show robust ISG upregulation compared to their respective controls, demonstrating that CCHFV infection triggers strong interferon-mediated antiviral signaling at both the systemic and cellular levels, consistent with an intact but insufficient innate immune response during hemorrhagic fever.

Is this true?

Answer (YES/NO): YES